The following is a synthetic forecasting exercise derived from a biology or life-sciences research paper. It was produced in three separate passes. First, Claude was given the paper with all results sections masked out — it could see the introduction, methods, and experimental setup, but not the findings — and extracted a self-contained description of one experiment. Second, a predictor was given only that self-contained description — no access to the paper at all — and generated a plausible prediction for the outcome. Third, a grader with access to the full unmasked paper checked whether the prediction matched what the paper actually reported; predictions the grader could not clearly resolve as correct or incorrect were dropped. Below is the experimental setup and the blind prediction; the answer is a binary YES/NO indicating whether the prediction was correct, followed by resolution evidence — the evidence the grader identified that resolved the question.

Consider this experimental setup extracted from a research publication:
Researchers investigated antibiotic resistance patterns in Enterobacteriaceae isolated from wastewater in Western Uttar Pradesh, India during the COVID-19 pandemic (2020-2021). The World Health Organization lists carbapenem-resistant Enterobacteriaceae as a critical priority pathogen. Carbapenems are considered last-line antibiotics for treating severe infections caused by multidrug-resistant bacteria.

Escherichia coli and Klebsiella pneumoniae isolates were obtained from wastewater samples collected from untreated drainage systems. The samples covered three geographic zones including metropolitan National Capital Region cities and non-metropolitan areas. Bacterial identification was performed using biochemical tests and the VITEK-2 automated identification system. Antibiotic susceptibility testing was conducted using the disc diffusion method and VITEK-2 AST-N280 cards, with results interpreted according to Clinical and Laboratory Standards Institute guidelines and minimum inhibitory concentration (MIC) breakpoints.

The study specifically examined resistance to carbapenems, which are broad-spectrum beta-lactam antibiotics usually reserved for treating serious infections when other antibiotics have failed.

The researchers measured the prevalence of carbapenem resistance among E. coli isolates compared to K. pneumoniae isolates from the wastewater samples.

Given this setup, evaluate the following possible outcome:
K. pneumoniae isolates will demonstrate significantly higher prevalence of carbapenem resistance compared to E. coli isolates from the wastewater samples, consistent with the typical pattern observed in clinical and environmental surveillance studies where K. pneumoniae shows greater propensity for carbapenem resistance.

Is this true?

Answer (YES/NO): YES